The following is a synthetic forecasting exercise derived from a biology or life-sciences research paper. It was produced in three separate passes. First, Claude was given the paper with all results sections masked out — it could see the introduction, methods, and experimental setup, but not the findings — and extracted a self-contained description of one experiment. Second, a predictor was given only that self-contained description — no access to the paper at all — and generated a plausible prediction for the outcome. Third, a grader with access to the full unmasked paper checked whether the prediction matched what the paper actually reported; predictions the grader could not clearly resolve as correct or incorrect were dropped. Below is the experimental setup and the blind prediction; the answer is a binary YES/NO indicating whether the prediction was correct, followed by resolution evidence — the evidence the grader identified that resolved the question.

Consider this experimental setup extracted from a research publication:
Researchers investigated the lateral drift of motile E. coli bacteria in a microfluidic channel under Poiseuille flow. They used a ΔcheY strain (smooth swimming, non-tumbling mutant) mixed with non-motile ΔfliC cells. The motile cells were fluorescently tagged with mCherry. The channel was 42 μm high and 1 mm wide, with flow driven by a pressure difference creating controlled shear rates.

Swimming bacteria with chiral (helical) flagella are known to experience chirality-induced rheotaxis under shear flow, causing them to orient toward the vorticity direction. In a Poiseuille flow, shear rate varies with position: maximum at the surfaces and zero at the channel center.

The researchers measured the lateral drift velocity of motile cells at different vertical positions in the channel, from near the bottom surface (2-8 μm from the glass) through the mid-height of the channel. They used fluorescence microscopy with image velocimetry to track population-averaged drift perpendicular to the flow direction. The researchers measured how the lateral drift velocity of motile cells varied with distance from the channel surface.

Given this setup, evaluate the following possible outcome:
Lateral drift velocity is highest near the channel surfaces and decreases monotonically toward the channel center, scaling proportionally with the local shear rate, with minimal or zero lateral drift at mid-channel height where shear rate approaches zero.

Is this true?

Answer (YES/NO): YES